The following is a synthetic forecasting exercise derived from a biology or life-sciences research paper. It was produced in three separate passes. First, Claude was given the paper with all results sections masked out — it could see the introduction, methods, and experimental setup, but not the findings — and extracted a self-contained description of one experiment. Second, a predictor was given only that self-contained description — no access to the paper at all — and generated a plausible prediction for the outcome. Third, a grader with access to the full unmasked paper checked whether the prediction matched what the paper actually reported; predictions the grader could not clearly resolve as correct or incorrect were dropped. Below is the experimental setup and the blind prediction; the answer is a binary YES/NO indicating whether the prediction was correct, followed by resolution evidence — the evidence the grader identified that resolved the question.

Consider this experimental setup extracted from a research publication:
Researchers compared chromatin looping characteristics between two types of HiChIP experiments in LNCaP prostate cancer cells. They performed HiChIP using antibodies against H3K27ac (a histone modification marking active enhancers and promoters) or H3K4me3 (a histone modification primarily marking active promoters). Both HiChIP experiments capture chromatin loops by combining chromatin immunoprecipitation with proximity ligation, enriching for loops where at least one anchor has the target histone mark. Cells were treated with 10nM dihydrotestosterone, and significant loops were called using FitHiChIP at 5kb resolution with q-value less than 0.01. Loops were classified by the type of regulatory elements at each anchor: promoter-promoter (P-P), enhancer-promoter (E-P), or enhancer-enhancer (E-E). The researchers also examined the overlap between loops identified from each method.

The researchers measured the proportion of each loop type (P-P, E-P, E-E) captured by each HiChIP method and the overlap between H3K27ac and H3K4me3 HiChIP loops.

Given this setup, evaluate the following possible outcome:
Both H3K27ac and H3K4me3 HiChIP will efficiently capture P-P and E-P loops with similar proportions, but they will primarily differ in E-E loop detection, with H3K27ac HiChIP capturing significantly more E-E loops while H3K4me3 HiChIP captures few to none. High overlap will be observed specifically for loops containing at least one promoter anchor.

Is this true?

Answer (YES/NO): NO